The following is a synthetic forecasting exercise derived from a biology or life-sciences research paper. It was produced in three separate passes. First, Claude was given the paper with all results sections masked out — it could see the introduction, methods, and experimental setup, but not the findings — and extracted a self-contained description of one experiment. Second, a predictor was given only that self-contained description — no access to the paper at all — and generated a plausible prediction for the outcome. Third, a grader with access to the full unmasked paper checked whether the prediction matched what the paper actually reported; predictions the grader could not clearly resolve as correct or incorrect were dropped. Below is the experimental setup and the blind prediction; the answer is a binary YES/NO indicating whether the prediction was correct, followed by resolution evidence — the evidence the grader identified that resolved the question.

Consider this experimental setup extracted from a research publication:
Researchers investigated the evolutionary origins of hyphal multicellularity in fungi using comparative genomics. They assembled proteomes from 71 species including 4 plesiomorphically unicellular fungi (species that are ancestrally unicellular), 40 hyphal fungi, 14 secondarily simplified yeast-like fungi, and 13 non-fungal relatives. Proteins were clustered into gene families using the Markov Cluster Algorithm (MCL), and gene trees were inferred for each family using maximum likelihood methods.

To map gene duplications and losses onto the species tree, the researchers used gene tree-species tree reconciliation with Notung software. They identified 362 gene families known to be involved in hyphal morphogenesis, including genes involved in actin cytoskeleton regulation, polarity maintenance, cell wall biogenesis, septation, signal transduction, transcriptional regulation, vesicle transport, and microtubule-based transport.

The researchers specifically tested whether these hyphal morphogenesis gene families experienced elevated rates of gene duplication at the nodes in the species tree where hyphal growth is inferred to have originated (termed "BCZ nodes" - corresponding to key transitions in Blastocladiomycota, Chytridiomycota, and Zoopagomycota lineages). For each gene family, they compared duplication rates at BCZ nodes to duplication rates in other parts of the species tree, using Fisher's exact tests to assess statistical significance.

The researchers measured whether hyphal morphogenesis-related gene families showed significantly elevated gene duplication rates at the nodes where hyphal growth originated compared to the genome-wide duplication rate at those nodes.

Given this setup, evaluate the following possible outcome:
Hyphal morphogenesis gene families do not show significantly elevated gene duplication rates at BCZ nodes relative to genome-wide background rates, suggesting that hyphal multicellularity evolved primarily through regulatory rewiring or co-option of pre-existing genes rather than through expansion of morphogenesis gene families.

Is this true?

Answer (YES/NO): YES